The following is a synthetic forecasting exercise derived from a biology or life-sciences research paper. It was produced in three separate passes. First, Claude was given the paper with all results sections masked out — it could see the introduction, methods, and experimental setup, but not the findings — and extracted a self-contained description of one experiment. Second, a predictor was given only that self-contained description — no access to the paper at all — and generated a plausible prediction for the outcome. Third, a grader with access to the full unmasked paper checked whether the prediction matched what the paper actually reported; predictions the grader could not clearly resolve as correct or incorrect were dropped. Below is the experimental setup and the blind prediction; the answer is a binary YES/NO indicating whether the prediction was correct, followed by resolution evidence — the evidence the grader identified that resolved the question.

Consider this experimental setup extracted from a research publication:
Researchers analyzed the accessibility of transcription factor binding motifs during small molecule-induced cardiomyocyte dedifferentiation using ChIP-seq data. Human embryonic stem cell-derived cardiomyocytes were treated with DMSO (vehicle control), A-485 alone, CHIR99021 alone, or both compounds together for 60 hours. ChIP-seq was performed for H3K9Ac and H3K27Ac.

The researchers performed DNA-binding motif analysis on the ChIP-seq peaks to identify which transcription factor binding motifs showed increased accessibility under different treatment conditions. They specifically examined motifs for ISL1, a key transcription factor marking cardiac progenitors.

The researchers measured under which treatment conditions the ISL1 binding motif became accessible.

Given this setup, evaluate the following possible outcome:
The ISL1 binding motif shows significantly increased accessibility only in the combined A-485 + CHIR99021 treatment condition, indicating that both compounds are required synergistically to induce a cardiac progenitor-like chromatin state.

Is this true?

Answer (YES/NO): NO